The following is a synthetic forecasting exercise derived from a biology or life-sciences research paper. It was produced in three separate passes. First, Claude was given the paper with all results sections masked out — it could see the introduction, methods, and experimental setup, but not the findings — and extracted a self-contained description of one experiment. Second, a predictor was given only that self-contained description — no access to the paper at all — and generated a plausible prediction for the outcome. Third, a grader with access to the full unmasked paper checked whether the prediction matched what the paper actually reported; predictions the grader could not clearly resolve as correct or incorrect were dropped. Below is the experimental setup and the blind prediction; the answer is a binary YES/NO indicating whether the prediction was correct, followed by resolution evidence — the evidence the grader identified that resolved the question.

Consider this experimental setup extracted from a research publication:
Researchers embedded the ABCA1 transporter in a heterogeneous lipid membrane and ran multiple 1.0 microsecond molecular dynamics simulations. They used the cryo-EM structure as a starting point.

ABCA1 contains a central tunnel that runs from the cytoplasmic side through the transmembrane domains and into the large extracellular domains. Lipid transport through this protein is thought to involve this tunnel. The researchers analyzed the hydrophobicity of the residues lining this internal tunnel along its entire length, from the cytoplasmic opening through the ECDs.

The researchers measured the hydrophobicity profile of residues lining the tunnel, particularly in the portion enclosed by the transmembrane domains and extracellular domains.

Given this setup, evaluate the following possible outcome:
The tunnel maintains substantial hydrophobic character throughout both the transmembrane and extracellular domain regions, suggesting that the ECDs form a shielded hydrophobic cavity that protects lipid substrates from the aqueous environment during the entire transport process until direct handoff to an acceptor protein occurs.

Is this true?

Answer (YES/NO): YES